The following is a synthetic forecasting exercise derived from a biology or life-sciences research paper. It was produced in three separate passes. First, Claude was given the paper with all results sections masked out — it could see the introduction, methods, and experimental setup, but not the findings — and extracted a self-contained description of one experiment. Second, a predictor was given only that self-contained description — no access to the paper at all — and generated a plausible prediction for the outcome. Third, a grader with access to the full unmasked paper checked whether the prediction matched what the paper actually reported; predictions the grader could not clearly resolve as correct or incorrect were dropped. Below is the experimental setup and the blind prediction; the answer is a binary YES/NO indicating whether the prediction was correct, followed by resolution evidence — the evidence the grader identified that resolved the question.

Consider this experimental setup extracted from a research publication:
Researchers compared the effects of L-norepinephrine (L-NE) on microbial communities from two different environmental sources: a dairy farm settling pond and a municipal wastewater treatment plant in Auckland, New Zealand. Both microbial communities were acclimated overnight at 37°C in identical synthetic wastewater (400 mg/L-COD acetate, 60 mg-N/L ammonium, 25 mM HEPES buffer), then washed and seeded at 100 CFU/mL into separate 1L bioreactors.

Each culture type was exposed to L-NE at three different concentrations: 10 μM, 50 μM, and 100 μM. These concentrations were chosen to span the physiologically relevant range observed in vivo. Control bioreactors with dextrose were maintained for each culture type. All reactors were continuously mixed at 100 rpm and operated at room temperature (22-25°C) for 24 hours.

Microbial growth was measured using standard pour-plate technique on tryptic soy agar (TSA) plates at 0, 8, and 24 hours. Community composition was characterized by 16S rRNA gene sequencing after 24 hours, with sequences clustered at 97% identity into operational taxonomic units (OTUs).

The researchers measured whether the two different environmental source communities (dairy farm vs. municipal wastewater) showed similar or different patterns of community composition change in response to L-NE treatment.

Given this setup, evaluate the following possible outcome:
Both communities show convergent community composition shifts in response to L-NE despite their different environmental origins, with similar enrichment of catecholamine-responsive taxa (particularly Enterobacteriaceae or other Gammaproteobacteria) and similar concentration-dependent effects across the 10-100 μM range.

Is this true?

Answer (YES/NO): NO